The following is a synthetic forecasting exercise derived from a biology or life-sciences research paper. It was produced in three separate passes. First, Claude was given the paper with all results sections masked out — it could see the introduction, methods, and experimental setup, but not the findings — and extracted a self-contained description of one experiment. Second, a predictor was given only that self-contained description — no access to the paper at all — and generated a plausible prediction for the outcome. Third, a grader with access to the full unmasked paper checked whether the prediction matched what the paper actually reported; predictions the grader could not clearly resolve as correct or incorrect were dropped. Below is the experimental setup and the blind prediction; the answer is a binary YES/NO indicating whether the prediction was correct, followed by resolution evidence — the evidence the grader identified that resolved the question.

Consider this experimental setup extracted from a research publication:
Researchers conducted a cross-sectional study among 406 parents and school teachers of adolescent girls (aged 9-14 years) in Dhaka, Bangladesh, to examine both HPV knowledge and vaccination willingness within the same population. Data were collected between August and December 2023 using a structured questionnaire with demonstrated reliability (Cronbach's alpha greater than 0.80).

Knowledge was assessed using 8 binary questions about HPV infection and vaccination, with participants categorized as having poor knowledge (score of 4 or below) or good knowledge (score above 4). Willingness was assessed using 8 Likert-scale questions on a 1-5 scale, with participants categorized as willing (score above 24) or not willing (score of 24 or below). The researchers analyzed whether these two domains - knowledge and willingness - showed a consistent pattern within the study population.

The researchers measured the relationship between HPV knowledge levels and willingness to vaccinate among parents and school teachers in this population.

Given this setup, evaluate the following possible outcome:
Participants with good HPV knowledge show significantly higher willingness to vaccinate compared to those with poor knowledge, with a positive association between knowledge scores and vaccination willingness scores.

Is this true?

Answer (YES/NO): NO